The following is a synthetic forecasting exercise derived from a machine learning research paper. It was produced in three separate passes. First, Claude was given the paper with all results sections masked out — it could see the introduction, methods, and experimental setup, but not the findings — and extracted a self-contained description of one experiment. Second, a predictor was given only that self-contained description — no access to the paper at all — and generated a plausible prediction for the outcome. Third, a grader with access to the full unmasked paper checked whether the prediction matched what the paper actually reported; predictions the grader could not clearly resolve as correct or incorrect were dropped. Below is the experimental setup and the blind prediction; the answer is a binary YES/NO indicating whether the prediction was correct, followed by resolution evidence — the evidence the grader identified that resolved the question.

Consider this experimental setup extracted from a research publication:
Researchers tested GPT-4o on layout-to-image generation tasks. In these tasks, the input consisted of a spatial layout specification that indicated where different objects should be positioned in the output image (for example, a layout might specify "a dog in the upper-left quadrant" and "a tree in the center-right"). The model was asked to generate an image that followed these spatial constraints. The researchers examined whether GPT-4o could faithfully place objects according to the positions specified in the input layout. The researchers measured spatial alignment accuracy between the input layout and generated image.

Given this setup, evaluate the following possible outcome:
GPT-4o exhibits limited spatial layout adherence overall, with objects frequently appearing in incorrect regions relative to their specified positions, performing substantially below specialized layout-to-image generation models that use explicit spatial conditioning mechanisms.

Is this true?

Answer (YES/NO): NO